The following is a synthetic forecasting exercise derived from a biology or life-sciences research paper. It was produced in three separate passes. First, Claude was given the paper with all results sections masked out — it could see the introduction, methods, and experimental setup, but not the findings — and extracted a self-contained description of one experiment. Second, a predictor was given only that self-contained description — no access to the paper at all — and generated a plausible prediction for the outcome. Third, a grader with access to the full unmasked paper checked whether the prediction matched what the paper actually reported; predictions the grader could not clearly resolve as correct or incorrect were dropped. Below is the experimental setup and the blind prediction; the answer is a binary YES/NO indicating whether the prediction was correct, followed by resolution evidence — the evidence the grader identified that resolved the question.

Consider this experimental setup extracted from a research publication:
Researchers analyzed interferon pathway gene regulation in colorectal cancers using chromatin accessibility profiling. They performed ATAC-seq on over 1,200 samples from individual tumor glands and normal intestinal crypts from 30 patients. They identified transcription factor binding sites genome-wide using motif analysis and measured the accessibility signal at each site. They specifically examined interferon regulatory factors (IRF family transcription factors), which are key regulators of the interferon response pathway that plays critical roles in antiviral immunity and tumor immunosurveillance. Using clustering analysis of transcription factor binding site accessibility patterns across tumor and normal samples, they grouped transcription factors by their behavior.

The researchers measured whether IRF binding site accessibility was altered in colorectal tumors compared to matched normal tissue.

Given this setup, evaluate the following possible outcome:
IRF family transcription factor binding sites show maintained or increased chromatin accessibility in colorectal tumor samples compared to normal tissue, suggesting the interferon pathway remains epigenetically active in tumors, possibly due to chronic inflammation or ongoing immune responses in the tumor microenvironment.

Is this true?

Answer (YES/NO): NO